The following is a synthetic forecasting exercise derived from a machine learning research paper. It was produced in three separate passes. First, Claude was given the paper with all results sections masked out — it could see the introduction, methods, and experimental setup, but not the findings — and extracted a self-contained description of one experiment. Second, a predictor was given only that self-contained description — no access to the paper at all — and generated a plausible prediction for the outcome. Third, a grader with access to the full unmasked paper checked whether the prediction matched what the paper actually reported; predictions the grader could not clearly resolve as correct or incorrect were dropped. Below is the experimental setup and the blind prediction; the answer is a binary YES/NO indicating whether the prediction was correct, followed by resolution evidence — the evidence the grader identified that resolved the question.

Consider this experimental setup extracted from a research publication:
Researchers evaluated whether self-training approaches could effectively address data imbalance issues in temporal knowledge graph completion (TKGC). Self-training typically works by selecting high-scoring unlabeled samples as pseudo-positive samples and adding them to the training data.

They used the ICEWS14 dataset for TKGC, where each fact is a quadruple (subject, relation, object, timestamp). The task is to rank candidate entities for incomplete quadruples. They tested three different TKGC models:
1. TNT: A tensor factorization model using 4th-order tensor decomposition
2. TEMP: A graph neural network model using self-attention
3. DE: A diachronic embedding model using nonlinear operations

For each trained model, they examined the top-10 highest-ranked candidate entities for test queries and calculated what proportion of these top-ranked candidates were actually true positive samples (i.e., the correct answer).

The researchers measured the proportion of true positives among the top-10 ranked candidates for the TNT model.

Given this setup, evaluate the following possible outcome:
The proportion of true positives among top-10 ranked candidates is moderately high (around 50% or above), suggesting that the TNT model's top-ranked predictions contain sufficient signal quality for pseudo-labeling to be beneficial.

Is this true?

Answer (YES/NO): NO